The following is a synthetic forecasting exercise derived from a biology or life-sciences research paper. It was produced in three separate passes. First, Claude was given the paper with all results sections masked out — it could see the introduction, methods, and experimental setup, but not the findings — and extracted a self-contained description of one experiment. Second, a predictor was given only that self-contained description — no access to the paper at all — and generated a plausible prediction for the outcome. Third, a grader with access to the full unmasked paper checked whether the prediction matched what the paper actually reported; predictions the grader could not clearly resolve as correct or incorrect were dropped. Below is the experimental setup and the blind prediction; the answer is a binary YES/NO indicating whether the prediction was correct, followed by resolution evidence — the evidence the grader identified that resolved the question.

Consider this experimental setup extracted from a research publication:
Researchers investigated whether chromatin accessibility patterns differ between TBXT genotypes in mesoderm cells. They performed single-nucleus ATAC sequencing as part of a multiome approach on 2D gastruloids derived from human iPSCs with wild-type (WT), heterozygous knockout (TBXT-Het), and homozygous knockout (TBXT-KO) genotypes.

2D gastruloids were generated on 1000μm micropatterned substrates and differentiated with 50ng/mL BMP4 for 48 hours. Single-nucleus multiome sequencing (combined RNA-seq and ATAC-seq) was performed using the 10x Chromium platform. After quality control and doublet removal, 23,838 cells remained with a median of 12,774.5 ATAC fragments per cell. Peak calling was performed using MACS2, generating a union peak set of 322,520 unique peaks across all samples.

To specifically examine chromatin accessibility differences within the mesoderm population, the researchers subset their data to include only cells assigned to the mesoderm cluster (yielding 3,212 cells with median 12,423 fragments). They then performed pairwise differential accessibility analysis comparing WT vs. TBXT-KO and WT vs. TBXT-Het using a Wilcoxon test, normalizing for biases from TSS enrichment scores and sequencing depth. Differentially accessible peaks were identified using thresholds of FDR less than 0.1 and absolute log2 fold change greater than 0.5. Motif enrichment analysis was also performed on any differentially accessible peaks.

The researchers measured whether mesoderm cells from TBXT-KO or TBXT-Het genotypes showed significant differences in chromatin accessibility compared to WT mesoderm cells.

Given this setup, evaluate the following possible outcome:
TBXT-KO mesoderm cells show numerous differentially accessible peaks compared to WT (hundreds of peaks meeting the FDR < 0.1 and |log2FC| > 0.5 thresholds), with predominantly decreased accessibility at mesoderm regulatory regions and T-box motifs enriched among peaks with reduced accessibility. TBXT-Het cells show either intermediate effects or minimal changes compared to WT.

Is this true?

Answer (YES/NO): NO